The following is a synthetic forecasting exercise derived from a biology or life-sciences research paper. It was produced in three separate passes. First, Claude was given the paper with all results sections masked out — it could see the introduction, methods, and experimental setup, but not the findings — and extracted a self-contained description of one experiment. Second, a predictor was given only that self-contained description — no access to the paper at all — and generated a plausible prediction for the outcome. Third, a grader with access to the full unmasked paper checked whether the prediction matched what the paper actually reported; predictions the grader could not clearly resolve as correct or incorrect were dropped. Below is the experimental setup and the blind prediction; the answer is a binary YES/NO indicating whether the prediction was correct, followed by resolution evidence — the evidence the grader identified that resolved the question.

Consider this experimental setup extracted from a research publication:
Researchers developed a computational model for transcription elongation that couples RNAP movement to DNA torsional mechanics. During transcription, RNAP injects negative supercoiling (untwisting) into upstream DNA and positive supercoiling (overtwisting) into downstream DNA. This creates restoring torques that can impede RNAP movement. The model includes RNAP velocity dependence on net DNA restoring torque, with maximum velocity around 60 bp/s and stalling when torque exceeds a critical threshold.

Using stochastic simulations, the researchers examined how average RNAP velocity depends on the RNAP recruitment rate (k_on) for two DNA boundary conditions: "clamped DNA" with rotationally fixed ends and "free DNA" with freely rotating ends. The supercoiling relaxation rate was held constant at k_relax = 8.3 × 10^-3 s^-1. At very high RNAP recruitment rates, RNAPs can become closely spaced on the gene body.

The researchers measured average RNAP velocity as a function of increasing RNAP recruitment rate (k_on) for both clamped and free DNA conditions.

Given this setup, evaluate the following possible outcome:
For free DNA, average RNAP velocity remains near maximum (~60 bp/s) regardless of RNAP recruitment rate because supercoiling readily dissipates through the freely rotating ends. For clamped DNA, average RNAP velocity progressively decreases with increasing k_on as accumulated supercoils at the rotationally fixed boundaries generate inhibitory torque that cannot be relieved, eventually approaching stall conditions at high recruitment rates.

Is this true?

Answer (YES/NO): NO